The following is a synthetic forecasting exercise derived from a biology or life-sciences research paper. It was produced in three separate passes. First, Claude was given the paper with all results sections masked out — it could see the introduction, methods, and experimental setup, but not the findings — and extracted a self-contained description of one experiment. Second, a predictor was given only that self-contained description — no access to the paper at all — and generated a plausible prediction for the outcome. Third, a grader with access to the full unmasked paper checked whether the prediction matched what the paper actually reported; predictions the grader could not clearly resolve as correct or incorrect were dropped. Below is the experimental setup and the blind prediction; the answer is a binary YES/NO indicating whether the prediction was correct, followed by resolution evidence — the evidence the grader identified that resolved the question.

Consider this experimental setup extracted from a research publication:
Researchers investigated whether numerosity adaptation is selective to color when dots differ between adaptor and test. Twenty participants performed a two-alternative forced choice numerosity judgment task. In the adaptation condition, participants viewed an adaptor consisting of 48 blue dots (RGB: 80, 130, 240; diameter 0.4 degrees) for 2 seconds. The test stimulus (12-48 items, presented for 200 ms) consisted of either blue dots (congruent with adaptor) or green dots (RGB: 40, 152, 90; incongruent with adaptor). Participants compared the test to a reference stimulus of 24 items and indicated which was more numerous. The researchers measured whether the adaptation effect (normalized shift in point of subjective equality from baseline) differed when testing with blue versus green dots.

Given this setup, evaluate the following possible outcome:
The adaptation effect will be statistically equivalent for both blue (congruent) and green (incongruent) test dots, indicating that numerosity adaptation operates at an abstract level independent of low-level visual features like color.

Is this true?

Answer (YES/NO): NO